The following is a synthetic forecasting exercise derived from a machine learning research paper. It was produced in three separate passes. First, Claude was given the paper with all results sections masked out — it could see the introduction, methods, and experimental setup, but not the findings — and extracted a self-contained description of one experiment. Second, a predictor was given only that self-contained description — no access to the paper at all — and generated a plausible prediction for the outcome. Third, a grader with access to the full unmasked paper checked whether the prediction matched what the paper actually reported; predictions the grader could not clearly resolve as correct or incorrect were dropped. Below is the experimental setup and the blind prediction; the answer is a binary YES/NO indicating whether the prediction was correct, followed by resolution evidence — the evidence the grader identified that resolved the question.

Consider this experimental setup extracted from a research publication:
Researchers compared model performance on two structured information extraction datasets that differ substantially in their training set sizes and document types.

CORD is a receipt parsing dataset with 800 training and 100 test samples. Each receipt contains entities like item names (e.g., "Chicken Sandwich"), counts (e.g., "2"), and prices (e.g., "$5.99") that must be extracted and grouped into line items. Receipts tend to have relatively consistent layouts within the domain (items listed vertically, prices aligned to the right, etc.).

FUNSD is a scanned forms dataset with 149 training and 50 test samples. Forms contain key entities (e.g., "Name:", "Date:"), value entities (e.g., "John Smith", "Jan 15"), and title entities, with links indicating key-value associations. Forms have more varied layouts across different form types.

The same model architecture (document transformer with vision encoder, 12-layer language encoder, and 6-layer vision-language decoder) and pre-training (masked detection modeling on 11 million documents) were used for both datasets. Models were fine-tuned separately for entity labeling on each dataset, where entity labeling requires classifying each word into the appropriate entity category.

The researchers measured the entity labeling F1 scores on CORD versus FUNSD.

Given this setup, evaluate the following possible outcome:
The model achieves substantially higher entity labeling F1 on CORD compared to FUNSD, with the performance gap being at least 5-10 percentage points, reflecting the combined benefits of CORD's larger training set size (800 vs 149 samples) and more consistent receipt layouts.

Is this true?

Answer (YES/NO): YES